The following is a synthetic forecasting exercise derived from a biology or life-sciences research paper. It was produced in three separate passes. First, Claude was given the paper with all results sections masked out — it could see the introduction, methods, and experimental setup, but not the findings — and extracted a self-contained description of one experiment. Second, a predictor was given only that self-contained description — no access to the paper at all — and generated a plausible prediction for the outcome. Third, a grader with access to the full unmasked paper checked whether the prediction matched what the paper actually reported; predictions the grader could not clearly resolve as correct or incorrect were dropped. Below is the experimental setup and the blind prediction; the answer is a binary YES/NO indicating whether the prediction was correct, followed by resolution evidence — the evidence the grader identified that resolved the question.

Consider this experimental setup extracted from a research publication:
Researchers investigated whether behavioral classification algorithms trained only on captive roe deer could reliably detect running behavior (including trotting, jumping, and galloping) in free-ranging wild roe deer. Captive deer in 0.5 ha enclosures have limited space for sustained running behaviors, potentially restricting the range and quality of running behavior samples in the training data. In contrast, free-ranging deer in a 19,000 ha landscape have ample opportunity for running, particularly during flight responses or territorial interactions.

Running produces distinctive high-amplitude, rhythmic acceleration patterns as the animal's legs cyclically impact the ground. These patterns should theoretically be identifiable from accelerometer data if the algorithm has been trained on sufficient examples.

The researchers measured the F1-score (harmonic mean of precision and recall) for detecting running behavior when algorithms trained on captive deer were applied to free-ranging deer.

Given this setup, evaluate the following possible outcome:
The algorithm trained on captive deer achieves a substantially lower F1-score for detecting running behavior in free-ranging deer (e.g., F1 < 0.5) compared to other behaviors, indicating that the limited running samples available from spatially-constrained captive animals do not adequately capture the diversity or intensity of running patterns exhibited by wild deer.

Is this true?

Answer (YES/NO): NO